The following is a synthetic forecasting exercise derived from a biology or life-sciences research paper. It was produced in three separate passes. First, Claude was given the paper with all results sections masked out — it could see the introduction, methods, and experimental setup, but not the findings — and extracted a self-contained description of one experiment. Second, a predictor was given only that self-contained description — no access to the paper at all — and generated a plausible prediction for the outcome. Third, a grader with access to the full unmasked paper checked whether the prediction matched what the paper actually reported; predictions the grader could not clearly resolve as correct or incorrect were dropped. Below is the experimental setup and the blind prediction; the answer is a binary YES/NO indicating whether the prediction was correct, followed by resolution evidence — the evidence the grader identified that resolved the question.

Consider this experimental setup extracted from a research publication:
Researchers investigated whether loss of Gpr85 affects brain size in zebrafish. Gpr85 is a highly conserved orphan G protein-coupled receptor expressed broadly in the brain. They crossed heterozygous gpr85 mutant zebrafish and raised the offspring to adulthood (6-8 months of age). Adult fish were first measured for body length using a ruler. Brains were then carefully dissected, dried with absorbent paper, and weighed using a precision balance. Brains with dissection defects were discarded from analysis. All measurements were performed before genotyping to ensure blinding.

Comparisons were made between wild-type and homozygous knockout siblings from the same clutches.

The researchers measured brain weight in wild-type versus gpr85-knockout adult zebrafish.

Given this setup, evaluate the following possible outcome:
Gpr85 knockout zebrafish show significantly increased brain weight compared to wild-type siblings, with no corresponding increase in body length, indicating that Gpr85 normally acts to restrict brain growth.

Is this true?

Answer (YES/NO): NO